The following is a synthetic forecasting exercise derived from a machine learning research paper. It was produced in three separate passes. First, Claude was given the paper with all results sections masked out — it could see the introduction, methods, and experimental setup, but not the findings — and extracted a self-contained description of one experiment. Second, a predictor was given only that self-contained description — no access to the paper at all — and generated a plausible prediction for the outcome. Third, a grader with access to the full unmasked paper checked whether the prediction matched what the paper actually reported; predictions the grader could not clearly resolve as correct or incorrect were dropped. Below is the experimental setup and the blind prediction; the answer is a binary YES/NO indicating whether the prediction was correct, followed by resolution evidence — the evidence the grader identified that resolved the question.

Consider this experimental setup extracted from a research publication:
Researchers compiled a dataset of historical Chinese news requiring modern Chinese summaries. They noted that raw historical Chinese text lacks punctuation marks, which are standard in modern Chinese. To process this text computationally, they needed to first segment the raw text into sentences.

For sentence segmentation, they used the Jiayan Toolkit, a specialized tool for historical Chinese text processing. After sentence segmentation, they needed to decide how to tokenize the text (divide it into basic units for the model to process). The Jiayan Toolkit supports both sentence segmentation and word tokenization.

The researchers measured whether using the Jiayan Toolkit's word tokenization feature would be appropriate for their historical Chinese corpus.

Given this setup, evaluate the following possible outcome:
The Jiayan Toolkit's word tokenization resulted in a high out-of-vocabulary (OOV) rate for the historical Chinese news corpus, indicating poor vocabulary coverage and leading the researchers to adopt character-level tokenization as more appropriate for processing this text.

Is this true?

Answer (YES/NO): NO